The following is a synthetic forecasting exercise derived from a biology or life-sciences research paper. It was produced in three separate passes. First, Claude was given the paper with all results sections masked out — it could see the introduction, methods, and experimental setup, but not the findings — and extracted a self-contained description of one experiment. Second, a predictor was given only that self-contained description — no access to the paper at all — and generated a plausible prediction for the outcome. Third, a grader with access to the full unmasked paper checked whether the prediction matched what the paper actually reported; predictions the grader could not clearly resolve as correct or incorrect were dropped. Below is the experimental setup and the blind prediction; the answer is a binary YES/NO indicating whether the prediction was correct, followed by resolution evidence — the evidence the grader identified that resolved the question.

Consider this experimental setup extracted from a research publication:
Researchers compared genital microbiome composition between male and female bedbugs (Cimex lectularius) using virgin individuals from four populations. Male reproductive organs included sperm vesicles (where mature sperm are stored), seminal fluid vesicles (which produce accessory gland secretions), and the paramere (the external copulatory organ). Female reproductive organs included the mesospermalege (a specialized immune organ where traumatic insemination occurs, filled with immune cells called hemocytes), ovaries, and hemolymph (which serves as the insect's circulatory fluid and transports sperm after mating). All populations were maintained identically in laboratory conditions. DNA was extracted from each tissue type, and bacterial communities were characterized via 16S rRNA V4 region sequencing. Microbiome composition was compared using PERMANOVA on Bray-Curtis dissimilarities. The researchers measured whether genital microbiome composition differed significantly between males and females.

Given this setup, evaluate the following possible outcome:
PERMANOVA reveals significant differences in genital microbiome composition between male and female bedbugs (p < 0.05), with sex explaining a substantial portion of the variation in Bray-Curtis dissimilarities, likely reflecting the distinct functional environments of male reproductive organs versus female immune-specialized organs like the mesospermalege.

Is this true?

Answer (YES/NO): NO